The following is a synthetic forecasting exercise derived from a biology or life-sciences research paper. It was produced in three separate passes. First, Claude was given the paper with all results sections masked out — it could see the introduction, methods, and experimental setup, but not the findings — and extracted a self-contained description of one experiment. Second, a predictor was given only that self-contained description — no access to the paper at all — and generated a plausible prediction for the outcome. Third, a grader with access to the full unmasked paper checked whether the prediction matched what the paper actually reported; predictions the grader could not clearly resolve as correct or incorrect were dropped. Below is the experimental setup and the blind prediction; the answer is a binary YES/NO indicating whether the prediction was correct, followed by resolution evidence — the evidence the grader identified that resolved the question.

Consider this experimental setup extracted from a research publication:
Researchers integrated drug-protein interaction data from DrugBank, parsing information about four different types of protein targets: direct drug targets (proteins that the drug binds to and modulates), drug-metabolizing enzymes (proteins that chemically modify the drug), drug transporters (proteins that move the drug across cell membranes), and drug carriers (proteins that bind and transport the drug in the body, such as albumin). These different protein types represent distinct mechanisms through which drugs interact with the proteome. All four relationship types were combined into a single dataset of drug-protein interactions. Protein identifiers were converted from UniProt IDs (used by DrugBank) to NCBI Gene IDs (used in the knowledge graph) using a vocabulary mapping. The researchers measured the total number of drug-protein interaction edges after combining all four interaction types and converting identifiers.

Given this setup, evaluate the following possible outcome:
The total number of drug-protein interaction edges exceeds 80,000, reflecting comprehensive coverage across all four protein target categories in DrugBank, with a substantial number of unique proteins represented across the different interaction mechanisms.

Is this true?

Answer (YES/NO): NO